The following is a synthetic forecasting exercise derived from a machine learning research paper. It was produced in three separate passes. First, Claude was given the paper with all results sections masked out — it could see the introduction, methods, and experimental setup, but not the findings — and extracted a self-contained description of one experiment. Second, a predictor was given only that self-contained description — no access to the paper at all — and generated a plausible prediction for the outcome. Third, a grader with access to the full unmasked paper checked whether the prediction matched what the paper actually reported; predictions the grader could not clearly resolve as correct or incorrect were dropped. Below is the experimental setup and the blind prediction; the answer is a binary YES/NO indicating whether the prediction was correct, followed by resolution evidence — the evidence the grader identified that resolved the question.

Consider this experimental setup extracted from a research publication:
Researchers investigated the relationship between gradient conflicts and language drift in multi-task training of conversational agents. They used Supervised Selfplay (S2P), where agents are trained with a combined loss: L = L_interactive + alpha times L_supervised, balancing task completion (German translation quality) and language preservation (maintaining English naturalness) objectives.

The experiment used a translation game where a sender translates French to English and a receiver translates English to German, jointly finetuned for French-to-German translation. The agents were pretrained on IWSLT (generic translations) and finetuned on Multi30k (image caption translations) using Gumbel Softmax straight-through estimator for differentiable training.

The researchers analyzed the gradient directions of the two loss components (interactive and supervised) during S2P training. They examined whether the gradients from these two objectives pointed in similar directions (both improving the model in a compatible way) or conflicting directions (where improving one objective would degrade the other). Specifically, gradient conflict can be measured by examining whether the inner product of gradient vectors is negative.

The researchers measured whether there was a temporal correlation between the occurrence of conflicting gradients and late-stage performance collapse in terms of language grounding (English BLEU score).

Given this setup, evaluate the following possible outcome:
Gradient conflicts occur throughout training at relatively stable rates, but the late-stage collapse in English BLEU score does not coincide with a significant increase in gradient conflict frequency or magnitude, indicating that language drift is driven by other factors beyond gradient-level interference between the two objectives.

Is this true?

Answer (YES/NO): NO